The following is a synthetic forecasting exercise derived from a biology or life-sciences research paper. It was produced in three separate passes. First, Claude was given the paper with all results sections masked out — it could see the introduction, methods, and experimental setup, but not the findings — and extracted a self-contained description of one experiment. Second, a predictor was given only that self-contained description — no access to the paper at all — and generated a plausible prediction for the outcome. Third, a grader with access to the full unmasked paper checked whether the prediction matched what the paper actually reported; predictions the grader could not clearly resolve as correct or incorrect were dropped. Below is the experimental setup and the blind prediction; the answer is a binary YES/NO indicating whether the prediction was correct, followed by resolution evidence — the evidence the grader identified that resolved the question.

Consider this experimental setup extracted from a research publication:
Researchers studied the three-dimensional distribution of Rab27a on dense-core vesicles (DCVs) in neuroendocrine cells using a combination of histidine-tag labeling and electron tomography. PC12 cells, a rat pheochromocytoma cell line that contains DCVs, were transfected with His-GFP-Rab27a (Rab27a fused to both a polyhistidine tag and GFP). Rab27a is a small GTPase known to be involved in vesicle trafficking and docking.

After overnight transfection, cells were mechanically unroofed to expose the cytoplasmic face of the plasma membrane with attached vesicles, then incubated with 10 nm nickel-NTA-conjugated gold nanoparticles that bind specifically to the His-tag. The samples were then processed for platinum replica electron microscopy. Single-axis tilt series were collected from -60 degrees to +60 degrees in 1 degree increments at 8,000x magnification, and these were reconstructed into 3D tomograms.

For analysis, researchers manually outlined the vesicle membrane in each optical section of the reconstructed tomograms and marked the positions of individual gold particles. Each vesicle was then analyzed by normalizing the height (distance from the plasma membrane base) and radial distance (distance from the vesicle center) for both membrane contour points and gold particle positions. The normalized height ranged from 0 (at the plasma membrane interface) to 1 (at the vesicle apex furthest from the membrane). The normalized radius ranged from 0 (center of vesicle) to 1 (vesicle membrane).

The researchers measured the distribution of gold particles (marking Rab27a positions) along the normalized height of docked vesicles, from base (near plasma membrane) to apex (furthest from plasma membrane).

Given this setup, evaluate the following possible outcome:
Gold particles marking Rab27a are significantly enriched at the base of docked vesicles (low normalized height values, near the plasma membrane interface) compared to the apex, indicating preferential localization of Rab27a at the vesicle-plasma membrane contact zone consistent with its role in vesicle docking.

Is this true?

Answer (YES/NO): NO